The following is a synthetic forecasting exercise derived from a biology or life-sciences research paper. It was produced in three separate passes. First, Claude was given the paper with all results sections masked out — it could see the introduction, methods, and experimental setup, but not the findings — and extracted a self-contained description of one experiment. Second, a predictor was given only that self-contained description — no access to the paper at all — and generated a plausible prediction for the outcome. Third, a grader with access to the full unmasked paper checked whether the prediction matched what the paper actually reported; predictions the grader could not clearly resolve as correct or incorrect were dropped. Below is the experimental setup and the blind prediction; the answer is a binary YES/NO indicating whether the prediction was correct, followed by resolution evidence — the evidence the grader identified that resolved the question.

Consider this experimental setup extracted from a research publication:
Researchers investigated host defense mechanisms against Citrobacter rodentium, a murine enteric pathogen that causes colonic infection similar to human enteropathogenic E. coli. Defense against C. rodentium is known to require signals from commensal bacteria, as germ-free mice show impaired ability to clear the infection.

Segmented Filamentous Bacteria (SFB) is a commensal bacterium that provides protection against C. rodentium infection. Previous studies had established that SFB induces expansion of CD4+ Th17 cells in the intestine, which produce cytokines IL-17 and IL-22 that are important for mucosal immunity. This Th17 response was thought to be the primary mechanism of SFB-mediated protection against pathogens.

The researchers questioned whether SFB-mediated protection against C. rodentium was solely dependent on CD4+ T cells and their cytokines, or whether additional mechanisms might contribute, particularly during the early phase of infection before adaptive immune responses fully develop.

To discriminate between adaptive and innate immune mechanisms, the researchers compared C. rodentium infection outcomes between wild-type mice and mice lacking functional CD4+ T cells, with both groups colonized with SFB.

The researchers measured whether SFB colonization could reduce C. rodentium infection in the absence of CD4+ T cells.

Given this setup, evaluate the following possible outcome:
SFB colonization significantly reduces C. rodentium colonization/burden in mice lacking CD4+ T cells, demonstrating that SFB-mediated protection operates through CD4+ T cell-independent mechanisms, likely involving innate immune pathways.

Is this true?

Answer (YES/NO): YES